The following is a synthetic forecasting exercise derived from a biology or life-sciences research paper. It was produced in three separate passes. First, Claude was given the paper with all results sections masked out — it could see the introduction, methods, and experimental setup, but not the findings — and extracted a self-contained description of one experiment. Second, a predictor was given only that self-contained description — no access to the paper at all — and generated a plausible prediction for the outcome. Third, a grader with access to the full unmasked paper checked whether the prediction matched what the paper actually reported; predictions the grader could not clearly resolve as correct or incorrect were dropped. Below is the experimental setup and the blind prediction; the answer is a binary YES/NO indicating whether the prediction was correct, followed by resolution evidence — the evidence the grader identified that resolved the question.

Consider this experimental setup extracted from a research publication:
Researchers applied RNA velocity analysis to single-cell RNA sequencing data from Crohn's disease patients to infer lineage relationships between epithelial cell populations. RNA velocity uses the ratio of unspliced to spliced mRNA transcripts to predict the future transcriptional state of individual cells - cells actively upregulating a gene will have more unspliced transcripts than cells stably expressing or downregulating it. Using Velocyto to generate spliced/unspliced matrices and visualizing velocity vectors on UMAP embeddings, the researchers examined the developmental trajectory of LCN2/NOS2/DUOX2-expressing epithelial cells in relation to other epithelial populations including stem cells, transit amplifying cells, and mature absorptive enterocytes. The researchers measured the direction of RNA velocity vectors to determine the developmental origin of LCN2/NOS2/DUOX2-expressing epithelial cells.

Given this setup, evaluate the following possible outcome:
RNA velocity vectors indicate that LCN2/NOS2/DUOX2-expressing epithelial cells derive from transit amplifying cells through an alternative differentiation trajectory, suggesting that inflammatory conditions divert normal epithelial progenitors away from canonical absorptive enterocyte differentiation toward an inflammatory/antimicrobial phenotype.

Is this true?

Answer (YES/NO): NO